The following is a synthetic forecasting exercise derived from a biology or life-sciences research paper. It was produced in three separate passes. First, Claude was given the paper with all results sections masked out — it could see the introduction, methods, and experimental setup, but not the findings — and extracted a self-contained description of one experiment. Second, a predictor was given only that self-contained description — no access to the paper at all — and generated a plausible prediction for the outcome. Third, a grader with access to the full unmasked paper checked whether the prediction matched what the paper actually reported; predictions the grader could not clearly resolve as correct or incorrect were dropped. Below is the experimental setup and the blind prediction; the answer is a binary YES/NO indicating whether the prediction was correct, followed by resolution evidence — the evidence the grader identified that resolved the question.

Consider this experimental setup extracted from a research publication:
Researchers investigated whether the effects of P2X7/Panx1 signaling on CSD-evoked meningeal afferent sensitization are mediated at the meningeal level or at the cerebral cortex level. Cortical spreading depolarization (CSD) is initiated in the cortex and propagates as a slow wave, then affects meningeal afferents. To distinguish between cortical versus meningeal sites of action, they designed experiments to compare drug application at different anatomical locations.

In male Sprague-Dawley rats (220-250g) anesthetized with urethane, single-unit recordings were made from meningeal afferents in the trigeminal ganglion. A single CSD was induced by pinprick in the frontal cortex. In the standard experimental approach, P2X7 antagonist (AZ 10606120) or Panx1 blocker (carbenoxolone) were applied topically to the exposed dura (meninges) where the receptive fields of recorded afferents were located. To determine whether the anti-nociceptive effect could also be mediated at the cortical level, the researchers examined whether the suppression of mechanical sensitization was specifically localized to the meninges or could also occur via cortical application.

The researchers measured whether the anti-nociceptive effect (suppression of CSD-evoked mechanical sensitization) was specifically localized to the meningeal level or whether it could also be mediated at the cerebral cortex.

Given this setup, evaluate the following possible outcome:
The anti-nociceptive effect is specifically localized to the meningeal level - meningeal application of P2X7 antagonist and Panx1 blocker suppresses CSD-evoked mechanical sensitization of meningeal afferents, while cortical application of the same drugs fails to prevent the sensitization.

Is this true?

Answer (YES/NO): NO